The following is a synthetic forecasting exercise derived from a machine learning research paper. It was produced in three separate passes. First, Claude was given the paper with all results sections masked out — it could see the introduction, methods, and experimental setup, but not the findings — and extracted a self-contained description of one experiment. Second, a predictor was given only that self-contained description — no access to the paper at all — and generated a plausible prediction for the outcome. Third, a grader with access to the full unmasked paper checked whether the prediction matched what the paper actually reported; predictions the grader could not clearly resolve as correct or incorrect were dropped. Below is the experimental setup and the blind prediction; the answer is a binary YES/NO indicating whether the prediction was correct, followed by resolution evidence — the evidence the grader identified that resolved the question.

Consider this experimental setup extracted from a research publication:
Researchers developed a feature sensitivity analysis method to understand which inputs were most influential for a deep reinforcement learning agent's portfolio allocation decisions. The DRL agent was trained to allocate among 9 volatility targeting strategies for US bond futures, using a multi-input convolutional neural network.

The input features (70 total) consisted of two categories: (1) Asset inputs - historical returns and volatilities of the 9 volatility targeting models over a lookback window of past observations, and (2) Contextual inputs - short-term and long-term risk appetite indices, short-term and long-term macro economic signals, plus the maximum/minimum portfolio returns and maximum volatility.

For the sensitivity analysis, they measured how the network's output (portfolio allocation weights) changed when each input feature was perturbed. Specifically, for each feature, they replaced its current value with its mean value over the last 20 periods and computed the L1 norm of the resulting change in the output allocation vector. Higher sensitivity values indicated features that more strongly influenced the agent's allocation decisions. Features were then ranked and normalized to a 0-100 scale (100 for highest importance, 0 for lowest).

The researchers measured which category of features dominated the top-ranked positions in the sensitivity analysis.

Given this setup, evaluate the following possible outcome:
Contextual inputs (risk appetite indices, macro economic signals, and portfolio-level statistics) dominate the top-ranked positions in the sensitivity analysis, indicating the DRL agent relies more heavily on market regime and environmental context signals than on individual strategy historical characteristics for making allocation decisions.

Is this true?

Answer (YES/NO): NO